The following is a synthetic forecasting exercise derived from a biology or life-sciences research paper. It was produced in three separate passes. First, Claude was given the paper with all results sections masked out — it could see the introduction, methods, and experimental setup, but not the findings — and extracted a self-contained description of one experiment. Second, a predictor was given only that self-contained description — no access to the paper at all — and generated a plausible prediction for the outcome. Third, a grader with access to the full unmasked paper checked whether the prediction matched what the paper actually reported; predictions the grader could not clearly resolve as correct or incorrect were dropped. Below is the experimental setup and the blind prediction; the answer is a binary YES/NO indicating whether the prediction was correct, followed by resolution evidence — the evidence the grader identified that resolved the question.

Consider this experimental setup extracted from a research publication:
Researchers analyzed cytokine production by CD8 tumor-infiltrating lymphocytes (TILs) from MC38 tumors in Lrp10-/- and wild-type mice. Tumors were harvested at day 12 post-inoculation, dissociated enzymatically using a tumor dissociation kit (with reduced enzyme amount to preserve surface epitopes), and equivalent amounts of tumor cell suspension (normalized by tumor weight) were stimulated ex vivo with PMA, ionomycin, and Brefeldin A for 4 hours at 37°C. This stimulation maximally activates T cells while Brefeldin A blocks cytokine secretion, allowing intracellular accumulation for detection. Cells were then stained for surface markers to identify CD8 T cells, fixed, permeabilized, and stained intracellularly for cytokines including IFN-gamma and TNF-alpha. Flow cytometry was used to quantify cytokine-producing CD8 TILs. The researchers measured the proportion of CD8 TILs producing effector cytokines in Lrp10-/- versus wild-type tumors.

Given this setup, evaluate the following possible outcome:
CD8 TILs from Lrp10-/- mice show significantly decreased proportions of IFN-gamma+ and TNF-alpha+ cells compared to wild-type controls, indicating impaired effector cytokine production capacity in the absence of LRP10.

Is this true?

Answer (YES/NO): NO